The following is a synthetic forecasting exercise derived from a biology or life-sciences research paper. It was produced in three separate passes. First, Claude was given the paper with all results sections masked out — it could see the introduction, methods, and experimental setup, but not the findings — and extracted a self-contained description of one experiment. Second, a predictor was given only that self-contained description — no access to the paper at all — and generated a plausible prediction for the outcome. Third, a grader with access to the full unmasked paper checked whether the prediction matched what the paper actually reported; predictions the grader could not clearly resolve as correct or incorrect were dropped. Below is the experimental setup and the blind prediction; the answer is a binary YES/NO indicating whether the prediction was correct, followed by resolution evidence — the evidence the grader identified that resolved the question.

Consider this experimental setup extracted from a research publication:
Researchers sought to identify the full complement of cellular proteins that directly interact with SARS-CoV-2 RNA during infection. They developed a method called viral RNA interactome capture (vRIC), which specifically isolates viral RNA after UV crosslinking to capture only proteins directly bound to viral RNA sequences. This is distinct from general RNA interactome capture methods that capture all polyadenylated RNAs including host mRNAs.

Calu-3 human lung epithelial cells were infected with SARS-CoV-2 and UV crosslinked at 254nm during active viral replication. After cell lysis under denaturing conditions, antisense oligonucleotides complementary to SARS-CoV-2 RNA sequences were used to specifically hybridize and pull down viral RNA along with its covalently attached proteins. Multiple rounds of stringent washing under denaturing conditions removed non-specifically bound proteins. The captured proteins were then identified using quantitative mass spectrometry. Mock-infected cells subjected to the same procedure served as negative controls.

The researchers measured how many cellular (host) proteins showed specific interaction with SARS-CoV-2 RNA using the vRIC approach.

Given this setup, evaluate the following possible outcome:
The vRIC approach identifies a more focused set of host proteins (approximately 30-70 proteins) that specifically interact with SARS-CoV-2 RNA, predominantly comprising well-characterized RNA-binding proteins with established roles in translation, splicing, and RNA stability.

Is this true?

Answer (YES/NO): NO